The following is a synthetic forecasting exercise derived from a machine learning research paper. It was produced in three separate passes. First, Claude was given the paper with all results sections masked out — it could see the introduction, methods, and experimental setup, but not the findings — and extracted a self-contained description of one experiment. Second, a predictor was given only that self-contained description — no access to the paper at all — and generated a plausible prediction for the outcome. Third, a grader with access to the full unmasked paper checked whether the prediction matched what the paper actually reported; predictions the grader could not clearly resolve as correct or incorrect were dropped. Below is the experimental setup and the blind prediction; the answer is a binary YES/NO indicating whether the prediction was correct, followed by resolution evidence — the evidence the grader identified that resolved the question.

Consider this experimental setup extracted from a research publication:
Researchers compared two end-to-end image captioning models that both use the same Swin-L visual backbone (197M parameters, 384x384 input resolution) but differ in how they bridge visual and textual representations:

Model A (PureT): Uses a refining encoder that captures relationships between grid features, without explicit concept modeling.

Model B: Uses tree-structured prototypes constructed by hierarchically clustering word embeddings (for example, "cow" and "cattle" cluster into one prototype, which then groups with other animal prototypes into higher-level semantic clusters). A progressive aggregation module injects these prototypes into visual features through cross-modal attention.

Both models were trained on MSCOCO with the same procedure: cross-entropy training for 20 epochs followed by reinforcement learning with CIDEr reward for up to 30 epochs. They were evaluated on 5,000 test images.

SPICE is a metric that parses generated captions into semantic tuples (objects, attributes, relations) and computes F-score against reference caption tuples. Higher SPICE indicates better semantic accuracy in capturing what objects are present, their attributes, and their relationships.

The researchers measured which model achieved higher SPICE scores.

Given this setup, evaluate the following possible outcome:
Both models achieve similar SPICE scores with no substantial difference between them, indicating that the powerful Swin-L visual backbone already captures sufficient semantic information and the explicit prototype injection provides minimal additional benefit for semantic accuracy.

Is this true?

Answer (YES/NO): NO